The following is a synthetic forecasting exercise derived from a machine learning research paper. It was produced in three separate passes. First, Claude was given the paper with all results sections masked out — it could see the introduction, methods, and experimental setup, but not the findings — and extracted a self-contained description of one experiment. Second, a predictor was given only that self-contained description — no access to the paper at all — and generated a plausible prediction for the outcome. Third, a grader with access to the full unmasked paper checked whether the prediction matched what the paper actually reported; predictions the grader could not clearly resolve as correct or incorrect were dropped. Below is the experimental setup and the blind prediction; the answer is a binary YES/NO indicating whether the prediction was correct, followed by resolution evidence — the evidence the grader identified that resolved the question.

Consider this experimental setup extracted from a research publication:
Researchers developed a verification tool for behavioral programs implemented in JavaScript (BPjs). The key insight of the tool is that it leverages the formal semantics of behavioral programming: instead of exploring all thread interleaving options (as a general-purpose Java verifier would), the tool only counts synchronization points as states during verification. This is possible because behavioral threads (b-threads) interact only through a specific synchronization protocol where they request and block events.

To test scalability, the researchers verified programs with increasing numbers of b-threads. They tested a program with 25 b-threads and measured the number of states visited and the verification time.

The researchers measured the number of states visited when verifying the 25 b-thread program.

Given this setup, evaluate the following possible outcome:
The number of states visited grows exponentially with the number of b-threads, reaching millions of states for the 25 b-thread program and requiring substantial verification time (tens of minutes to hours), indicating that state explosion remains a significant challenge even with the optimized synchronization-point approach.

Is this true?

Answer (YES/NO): NO